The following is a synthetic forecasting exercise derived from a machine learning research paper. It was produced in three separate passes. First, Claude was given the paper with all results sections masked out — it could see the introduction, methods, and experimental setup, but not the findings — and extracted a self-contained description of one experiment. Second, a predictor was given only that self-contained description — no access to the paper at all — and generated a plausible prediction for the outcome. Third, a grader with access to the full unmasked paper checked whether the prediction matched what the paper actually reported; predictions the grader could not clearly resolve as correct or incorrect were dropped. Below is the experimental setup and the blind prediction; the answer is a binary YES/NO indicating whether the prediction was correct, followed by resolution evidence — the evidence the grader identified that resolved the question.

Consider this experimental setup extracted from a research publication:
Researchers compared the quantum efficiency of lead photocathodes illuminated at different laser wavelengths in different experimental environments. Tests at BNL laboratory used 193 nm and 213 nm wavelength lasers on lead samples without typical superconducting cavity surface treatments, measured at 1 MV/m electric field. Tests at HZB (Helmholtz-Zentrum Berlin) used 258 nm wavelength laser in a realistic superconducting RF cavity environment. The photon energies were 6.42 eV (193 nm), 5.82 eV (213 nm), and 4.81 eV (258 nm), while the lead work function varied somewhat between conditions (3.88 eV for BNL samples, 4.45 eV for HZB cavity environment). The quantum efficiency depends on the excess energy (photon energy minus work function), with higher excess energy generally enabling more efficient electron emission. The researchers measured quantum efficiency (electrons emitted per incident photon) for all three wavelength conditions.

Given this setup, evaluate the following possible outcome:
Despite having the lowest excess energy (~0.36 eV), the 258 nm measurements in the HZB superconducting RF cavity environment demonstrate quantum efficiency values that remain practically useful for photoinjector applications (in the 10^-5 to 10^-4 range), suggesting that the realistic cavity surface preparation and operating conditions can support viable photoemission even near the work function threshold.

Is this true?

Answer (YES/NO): YES